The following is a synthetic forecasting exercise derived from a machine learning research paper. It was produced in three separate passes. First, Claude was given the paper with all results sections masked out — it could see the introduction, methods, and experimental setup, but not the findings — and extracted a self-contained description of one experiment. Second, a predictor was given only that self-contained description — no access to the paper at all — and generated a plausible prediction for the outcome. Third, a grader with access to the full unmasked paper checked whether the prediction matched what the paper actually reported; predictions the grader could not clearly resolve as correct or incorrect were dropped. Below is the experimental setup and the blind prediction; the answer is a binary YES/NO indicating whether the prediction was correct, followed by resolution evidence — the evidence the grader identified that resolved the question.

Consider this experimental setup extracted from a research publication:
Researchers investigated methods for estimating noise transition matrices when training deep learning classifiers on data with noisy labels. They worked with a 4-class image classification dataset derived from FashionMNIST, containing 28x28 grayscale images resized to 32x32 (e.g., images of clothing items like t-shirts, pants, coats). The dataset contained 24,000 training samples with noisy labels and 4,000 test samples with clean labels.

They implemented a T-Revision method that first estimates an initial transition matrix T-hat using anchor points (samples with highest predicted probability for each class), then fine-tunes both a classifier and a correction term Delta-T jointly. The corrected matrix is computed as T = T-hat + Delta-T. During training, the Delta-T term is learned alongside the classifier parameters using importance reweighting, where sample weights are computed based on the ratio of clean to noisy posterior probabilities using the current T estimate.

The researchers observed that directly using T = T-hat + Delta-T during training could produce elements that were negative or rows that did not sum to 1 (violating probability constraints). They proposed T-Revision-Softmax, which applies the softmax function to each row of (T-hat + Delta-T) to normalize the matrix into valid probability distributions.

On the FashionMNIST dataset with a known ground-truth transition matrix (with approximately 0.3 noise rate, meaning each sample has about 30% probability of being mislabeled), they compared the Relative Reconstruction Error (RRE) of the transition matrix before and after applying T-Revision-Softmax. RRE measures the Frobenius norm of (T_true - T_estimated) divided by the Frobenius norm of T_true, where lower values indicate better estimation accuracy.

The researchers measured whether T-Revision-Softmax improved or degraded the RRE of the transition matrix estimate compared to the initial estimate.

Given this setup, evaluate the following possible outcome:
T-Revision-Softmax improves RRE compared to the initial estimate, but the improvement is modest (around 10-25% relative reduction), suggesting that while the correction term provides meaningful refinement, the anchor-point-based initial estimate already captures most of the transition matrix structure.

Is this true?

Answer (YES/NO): NO